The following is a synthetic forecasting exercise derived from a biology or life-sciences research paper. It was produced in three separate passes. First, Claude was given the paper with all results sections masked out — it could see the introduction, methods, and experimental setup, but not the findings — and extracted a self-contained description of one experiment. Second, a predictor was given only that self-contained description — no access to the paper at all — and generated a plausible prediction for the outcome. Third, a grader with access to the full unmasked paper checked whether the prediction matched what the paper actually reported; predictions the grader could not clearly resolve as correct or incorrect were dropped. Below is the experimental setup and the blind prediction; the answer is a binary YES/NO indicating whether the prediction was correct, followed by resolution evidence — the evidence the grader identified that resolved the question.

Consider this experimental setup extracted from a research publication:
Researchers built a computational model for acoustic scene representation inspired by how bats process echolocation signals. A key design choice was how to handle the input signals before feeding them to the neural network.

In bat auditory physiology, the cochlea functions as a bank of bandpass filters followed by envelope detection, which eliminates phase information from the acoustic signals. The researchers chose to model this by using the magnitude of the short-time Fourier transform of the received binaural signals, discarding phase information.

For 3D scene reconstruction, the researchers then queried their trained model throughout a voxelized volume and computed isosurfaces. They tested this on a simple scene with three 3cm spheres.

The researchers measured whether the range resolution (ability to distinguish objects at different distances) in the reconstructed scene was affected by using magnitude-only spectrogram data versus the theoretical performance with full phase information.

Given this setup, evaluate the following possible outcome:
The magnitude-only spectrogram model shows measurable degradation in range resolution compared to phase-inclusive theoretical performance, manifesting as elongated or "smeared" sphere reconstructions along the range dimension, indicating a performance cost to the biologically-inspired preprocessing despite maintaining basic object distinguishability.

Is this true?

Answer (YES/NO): NO